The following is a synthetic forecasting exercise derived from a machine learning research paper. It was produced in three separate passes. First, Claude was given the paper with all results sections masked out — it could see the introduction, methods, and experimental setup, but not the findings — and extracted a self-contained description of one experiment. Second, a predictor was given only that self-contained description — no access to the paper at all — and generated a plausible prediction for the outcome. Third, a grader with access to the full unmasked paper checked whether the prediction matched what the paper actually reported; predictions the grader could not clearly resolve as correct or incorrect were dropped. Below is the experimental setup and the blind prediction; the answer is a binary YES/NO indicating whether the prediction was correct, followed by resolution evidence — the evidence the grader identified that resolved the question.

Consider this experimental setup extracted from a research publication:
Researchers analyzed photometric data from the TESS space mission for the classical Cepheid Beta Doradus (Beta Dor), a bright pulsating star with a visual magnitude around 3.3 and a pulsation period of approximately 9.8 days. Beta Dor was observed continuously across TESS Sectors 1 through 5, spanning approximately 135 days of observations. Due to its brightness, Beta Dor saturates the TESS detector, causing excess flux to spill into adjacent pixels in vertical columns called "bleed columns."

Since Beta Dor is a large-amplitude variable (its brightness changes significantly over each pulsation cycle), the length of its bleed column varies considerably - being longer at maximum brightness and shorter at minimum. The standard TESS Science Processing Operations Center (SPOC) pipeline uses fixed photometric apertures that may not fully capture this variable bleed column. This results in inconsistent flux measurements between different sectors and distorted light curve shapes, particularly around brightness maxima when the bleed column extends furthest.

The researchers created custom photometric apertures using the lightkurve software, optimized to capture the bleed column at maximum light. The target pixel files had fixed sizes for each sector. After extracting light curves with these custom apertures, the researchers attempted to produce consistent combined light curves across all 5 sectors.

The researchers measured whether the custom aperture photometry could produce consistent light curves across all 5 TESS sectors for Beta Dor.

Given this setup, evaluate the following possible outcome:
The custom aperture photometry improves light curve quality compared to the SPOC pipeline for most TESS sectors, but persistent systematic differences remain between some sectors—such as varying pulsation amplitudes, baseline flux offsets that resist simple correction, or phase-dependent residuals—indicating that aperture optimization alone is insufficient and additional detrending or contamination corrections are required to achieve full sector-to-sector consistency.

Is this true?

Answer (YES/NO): NO